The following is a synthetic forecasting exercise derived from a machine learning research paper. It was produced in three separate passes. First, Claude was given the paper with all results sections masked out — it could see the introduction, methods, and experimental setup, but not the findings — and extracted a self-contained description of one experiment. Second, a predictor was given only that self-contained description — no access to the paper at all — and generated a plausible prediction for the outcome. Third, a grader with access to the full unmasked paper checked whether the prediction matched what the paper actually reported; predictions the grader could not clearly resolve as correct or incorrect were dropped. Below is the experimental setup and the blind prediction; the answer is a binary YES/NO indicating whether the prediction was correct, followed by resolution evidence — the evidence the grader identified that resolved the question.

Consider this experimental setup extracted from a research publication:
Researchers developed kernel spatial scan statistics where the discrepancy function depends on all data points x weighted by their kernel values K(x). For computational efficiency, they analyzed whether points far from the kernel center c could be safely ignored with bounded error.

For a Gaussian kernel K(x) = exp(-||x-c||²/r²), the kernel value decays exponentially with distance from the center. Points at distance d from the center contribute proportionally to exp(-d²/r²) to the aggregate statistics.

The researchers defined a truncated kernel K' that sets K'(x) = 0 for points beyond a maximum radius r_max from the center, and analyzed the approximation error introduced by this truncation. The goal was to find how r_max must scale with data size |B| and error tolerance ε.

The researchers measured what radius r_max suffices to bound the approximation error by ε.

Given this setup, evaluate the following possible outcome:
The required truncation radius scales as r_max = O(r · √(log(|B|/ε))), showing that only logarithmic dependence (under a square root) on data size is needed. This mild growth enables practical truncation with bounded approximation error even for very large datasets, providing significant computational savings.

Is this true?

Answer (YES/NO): YES